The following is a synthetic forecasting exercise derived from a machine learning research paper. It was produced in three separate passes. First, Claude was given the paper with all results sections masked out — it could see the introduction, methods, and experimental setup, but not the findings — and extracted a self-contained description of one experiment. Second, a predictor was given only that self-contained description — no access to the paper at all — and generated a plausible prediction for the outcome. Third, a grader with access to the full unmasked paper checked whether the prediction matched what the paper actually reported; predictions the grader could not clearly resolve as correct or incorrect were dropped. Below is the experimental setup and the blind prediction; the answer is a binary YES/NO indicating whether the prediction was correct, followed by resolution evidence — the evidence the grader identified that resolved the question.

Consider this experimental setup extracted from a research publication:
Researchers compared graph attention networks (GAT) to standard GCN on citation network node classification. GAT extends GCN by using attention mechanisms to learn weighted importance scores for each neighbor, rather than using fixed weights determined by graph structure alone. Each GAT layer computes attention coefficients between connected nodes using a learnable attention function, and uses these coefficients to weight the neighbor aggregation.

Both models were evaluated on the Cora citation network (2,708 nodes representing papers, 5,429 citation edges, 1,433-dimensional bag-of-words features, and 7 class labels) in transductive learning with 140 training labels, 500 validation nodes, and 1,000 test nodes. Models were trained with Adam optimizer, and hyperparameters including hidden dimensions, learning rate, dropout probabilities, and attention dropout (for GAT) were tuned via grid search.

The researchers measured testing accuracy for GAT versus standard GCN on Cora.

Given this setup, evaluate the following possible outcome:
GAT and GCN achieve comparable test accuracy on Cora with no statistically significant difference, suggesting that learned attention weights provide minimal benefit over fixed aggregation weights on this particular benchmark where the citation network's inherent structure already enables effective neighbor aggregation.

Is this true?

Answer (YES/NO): NO